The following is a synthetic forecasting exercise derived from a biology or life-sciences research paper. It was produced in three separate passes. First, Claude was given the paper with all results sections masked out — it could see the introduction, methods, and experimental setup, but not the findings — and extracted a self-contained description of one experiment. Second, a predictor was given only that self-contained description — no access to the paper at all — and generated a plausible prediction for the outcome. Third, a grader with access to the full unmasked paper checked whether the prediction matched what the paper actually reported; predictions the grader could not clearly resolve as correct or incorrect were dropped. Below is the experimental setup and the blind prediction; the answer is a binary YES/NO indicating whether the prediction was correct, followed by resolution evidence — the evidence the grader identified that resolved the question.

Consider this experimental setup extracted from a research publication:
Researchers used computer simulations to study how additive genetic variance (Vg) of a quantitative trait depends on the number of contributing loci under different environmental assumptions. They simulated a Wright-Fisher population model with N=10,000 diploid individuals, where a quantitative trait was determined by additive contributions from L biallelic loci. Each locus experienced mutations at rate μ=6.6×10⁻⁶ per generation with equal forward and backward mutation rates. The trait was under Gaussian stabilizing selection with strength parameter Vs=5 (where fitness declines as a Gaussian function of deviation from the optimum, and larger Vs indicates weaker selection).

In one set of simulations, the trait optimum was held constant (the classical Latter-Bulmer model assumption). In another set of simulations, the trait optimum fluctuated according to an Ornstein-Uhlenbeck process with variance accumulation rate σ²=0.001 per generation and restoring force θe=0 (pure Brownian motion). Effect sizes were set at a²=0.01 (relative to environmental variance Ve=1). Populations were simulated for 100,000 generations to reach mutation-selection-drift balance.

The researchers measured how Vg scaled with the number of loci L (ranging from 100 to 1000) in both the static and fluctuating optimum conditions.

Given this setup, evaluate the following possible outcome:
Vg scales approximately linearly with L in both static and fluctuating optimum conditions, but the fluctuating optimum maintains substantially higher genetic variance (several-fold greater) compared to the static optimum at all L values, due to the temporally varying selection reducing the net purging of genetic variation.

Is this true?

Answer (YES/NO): NO